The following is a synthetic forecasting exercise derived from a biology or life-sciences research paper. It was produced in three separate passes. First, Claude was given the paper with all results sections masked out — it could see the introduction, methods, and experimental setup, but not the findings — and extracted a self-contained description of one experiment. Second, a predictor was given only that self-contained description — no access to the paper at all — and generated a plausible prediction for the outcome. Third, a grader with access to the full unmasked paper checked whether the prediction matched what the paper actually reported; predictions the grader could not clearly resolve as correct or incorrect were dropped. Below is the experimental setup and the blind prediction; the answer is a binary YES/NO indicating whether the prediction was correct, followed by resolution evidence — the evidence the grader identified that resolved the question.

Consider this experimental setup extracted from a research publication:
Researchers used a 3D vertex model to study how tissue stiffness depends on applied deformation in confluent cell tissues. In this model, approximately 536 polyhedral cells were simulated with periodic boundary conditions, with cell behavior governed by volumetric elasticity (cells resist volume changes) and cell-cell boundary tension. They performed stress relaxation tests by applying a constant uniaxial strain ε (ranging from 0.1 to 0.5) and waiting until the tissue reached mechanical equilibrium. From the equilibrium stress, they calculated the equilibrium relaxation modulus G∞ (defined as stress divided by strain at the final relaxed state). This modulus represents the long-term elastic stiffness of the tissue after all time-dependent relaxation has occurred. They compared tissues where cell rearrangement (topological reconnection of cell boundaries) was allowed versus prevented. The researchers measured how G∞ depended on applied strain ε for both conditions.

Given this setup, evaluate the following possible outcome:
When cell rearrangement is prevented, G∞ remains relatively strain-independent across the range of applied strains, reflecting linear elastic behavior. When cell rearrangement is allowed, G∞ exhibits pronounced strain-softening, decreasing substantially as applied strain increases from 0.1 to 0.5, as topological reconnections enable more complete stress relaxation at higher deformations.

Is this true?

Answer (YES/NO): YES